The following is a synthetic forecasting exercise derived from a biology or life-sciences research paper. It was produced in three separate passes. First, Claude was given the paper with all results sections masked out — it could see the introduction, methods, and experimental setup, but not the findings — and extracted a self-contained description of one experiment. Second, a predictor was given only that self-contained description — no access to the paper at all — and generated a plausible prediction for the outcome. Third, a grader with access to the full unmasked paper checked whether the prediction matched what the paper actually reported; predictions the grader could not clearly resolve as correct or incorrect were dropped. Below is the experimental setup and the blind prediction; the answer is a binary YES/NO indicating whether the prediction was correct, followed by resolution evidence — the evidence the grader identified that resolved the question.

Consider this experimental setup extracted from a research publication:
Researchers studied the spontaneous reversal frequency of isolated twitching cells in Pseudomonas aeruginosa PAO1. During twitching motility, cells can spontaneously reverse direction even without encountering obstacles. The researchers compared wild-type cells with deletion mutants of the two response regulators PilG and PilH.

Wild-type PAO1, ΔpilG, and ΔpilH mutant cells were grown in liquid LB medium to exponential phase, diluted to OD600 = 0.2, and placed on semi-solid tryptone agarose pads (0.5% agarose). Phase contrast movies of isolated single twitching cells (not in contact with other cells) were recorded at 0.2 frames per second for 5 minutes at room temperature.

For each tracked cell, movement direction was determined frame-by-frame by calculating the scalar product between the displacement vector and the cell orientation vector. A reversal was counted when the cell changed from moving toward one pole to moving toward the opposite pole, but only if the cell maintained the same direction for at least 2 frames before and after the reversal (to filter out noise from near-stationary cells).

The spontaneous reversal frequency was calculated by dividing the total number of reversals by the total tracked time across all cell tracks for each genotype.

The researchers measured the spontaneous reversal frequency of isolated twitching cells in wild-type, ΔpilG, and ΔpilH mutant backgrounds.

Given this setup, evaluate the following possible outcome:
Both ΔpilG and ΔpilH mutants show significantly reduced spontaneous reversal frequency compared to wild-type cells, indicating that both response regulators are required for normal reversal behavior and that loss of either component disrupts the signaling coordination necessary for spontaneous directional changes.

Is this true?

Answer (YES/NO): NO